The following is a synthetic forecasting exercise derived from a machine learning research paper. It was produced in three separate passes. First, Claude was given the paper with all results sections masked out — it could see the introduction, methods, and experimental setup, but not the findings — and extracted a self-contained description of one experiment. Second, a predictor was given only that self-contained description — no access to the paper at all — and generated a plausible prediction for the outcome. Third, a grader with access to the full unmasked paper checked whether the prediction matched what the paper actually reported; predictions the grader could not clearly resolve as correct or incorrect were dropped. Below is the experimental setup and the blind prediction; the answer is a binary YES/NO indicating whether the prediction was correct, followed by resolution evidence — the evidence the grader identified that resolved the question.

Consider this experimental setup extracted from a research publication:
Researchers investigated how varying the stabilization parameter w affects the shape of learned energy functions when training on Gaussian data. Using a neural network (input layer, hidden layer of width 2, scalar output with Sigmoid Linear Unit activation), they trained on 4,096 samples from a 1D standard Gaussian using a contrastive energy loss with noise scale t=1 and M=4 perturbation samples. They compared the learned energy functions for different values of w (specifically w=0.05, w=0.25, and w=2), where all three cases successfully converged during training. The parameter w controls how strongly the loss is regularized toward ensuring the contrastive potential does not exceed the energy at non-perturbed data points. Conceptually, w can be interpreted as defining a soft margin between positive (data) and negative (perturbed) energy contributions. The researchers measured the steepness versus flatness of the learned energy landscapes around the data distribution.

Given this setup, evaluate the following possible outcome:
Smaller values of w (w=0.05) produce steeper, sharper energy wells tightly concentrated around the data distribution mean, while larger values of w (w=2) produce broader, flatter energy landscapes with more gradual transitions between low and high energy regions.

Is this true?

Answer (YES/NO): YES